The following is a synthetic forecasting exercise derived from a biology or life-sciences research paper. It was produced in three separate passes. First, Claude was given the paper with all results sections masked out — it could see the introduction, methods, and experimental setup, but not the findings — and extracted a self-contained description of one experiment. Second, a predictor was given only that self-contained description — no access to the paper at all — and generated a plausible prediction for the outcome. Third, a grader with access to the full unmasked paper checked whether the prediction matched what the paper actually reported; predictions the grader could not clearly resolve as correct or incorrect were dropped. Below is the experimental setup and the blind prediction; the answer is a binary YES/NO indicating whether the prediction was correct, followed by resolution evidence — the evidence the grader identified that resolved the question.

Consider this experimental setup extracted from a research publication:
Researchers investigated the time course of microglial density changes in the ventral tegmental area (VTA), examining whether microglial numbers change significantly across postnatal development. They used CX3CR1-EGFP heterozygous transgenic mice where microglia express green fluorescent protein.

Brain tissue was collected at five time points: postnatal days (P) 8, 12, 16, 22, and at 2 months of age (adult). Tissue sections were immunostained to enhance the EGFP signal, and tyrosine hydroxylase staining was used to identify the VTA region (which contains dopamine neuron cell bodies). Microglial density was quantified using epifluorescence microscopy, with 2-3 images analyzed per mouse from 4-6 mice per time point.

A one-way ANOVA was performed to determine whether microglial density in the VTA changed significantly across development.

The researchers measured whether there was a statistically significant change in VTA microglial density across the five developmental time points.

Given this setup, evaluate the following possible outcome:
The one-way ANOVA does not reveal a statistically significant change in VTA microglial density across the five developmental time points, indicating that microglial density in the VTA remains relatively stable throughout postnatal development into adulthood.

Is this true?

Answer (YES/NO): NO